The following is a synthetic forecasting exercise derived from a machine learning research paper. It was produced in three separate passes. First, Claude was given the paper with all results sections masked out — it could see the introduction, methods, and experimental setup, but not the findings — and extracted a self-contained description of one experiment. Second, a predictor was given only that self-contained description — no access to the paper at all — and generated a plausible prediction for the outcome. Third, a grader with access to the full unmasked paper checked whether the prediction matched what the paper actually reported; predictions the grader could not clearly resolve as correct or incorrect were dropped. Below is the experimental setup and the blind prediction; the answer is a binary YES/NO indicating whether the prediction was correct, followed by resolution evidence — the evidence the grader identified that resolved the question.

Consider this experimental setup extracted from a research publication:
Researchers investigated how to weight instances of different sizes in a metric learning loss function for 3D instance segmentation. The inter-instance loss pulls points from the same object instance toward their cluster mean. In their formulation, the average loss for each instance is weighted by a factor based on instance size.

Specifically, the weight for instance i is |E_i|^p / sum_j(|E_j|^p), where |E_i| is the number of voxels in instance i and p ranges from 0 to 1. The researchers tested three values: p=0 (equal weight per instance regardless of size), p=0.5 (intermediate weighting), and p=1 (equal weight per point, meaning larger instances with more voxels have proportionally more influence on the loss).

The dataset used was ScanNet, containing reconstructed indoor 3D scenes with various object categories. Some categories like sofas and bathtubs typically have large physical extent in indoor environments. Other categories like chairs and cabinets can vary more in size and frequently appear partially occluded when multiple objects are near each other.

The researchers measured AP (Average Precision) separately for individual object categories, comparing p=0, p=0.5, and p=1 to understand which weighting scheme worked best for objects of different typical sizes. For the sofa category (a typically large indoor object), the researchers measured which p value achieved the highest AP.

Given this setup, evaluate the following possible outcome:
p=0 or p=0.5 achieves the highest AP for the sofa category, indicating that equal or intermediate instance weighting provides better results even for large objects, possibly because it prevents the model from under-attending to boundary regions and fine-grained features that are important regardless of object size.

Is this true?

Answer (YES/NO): NO